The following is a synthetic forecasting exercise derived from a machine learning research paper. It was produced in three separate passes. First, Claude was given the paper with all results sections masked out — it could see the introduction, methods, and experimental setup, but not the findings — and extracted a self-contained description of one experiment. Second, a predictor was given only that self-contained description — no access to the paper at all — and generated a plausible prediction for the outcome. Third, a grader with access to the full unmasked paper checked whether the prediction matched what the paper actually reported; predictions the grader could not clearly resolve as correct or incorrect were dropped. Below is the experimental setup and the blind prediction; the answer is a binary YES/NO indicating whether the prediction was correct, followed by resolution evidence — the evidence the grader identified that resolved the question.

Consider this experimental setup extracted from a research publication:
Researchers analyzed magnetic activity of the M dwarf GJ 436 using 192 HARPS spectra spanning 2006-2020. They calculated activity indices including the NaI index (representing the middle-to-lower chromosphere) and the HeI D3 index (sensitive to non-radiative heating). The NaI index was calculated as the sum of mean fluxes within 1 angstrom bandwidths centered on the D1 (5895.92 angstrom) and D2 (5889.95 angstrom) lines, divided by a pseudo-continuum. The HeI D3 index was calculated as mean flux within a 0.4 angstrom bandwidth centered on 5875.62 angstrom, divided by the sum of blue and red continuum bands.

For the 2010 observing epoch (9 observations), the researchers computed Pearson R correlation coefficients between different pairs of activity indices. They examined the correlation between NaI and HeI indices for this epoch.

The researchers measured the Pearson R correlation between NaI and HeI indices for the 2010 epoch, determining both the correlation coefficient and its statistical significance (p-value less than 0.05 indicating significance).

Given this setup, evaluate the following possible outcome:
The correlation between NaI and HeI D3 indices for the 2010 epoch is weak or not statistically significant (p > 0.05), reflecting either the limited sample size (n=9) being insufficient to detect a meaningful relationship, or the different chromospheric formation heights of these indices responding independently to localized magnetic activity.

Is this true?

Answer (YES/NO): NO